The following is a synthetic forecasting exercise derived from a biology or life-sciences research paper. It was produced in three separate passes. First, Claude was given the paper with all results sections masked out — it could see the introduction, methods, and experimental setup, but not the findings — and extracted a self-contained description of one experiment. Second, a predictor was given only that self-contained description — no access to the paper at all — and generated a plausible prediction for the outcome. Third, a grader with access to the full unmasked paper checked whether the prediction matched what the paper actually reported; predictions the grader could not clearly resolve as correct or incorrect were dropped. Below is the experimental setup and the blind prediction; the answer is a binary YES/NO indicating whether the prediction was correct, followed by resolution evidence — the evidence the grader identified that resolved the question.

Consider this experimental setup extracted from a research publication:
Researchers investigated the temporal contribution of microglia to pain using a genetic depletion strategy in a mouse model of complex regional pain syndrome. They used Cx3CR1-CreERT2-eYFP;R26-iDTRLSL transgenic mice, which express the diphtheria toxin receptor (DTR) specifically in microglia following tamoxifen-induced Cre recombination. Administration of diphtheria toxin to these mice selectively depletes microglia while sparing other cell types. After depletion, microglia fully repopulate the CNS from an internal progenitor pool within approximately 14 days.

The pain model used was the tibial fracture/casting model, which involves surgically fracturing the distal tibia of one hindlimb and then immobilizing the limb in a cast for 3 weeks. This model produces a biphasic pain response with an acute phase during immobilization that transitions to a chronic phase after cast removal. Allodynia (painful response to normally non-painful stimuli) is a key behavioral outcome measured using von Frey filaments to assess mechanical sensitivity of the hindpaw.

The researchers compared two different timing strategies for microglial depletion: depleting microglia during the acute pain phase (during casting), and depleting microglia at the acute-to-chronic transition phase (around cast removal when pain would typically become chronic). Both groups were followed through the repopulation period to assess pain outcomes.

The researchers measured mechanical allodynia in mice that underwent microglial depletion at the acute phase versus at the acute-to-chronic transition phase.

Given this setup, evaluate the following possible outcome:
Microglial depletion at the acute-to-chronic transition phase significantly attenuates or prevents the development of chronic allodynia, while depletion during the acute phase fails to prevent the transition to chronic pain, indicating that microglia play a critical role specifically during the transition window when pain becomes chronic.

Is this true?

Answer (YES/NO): NO